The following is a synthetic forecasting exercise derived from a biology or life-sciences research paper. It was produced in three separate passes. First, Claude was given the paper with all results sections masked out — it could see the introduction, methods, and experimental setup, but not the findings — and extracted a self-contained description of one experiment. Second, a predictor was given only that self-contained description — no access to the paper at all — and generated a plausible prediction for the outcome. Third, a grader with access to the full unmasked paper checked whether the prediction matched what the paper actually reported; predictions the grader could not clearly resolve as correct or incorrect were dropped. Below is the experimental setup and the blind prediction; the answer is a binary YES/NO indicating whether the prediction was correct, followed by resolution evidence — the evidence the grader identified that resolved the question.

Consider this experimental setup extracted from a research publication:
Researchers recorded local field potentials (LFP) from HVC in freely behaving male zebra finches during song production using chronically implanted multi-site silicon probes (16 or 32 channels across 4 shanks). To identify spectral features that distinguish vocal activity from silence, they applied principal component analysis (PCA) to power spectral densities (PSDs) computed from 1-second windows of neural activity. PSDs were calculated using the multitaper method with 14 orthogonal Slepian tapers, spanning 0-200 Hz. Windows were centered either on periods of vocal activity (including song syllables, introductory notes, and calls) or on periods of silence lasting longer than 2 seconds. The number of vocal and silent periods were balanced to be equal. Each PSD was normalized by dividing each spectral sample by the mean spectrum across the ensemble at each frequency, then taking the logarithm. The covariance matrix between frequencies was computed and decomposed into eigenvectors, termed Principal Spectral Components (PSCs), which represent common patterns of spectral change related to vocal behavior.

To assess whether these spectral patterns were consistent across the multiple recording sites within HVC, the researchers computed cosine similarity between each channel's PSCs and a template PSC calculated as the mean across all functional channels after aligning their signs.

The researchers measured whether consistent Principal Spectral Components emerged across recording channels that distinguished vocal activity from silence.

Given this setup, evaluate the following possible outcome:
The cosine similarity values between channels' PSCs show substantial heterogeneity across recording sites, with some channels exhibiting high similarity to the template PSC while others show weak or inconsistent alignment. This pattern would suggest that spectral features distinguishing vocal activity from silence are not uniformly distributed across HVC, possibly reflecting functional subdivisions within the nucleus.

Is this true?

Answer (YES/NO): NO